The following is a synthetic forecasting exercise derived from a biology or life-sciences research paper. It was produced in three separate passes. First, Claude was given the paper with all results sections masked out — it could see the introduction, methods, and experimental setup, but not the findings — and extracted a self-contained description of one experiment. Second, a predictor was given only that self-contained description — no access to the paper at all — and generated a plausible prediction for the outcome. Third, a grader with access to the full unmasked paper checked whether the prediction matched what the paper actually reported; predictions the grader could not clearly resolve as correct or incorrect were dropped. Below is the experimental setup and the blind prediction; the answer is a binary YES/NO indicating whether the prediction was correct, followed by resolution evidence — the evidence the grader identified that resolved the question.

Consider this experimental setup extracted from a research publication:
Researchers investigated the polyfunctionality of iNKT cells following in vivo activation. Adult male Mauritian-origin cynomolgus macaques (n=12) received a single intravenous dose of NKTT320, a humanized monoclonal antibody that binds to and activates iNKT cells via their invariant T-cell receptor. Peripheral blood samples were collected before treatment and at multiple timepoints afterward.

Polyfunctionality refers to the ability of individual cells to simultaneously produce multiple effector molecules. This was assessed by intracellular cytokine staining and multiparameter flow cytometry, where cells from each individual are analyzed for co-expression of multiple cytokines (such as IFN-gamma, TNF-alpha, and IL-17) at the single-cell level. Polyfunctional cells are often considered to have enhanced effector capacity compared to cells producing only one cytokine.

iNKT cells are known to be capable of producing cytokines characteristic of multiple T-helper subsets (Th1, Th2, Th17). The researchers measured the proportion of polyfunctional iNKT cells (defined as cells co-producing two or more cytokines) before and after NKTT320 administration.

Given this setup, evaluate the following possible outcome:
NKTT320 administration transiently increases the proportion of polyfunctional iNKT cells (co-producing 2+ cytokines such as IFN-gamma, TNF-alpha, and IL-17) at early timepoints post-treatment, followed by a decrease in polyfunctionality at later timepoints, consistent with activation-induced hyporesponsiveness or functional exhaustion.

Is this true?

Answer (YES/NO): NO